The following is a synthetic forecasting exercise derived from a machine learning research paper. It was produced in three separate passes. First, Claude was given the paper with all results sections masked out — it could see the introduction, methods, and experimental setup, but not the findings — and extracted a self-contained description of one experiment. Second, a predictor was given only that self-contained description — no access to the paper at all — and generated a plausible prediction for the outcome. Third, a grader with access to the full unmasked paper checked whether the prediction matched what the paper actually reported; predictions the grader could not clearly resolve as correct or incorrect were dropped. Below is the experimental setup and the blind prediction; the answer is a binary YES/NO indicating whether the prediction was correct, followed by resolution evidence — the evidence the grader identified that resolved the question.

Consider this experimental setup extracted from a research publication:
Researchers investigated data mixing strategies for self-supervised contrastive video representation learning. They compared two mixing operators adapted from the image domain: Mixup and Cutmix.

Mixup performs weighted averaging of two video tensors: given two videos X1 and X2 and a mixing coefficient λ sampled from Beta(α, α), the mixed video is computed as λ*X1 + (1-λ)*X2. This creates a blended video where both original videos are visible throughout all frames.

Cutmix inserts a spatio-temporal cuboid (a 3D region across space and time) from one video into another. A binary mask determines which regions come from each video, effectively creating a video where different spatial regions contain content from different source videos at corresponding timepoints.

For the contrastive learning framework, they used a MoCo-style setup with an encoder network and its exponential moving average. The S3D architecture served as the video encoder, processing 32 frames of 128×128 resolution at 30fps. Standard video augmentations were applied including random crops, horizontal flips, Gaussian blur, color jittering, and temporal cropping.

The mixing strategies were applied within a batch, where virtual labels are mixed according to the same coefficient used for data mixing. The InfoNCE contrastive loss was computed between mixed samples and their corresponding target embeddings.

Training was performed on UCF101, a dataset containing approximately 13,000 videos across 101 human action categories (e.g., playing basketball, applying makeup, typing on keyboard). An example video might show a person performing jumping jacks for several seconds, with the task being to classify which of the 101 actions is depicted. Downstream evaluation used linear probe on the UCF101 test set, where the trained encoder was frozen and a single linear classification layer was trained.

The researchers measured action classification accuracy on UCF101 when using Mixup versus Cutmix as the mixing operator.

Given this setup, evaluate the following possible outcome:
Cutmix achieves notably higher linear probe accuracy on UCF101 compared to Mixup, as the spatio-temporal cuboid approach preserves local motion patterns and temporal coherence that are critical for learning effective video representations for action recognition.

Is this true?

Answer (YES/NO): NO